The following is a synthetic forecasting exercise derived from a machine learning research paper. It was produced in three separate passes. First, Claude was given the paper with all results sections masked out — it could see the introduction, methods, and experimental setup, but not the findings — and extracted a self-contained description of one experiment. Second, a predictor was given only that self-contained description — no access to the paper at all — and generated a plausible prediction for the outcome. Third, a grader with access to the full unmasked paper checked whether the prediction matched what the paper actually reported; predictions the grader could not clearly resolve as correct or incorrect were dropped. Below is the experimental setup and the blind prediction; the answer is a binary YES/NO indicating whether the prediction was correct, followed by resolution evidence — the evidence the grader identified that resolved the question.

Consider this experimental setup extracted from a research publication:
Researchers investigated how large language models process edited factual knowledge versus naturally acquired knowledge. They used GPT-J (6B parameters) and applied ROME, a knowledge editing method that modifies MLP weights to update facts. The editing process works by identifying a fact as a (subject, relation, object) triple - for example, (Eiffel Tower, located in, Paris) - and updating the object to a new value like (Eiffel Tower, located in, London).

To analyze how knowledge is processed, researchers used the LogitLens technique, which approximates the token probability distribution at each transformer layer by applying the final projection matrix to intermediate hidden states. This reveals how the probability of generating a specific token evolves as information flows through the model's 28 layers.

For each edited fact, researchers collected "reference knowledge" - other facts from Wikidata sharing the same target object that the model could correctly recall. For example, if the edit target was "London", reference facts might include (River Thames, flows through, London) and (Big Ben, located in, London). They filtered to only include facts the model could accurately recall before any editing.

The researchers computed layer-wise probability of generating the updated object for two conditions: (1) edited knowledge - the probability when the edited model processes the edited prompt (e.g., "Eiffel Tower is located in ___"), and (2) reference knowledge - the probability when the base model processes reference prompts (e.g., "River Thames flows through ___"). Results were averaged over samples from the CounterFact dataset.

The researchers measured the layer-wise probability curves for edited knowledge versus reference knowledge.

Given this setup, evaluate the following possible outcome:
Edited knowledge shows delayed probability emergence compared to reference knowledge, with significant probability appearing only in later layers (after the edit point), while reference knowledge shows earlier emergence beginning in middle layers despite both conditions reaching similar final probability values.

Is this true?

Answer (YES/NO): NO